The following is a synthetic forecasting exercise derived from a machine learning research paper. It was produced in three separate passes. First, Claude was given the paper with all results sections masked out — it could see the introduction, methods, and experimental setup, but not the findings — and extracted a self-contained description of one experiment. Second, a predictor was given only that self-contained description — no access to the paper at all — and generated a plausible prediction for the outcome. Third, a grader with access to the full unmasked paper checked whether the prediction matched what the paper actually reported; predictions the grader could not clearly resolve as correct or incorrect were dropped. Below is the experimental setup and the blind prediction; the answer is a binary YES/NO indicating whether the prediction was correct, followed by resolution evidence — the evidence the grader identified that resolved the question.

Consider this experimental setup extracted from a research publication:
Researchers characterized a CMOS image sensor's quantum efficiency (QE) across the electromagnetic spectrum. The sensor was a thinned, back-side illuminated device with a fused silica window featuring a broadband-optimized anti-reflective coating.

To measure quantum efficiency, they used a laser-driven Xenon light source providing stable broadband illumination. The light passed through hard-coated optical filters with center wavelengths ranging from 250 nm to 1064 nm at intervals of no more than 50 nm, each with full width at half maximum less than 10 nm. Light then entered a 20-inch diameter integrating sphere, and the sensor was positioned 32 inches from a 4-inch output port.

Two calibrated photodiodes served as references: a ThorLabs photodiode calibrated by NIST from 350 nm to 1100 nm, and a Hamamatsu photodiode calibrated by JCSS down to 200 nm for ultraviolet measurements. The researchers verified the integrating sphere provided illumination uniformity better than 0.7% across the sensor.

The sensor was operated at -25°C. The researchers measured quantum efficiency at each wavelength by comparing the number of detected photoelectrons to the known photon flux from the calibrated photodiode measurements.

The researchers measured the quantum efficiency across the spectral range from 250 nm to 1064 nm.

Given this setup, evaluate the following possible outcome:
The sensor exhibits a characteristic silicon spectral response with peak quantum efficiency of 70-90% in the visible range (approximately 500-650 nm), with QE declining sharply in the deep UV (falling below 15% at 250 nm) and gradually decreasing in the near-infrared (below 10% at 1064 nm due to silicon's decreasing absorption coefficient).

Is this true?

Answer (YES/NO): NO